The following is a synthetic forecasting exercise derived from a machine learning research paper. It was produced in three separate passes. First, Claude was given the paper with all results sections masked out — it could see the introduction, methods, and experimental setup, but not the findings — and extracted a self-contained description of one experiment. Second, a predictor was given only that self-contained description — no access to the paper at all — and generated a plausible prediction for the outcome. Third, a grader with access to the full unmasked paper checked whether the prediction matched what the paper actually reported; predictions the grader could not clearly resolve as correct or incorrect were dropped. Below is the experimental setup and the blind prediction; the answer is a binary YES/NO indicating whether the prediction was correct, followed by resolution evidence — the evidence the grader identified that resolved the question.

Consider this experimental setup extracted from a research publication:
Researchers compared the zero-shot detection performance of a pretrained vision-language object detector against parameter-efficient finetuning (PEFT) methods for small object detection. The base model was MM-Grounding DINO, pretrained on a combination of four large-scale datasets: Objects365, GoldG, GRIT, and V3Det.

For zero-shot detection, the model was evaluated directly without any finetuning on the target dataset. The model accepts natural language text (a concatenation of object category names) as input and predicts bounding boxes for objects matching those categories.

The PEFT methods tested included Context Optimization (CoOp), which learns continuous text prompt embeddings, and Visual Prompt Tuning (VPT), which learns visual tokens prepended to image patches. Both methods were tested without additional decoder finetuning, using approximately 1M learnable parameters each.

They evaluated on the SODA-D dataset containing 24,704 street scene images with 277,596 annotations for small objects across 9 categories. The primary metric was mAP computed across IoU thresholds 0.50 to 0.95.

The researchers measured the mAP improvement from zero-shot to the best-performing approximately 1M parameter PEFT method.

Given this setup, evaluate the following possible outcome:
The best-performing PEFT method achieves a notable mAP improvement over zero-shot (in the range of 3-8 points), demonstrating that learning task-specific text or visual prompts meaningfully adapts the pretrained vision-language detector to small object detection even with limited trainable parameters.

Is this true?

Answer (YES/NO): YES